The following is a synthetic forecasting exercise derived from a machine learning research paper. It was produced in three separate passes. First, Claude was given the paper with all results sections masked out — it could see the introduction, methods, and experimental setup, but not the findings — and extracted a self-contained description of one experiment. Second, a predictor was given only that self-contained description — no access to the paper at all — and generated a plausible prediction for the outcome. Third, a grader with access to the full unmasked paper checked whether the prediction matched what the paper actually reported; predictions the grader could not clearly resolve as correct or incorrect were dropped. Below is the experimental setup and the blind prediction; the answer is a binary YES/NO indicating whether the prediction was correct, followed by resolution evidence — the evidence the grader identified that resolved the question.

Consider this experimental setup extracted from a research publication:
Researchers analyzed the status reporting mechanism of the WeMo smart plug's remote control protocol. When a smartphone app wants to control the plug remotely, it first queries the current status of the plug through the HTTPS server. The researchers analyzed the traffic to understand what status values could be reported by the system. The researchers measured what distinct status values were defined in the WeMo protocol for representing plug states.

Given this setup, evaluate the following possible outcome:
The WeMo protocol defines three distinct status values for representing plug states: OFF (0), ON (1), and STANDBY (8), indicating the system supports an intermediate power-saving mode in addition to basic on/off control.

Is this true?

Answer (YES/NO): NO